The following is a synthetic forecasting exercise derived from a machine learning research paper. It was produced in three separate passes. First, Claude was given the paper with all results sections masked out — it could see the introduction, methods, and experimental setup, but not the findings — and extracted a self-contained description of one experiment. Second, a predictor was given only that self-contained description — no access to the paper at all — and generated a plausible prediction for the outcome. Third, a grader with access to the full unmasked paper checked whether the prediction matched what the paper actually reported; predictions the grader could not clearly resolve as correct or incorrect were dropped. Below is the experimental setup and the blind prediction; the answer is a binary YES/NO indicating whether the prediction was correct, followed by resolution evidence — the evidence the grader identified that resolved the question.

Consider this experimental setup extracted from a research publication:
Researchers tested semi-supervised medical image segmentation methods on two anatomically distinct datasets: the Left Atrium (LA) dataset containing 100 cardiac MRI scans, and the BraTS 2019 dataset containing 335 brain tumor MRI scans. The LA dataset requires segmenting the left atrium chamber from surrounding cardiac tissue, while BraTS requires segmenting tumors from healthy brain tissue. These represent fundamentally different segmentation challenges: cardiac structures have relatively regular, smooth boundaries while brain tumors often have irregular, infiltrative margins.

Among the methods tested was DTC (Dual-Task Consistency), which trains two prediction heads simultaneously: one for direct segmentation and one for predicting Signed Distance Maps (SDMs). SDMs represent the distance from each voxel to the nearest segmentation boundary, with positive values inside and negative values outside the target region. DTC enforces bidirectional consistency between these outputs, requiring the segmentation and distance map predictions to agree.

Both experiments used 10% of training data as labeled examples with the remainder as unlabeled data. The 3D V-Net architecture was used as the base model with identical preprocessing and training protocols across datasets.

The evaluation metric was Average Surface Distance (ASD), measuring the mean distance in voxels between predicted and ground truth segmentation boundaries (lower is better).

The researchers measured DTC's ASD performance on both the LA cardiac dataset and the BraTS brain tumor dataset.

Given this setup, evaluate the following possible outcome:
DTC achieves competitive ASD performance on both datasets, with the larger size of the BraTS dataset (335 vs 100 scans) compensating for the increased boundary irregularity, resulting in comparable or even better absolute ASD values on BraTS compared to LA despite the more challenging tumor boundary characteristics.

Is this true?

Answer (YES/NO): NO